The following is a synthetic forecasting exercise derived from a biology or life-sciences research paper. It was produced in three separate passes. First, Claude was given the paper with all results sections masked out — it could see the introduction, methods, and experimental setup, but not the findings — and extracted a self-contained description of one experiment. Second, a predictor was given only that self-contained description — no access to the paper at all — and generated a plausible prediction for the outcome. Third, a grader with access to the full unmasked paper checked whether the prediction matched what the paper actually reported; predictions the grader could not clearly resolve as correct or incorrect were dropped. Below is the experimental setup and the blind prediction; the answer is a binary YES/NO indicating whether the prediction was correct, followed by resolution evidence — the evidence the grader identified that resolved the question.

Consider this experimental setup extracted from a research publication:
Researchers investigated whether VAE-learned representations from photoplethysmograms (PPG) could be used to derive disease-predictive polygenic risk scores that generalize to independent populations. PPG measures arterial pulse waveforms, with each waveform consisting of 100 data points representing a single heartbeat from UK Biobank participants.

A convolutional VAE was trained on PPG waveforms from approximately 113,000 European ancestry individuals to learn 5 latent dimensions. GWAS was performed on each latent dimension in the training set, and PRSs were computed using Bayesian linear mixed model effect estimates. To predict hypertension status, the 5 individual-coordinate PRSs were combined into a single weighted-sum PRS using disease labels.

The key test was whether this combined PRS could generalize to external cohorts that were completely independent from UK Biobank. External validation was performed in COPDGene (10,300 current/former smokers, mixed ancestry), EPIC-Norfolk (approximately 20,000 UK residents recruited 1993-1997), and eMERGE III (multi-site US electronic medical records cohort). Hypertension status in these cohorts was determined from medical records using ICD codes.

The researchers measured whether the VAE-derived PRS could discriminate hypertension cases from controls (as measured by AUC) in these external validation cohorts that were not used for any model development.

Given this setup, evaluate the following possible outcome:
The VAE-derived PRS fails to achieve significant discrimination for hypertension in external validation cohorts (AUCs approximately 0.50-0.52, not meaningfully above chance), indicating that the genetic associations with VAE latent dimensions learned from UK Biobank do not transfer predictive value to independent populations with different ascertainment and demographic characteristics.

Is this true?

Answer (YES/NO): NO